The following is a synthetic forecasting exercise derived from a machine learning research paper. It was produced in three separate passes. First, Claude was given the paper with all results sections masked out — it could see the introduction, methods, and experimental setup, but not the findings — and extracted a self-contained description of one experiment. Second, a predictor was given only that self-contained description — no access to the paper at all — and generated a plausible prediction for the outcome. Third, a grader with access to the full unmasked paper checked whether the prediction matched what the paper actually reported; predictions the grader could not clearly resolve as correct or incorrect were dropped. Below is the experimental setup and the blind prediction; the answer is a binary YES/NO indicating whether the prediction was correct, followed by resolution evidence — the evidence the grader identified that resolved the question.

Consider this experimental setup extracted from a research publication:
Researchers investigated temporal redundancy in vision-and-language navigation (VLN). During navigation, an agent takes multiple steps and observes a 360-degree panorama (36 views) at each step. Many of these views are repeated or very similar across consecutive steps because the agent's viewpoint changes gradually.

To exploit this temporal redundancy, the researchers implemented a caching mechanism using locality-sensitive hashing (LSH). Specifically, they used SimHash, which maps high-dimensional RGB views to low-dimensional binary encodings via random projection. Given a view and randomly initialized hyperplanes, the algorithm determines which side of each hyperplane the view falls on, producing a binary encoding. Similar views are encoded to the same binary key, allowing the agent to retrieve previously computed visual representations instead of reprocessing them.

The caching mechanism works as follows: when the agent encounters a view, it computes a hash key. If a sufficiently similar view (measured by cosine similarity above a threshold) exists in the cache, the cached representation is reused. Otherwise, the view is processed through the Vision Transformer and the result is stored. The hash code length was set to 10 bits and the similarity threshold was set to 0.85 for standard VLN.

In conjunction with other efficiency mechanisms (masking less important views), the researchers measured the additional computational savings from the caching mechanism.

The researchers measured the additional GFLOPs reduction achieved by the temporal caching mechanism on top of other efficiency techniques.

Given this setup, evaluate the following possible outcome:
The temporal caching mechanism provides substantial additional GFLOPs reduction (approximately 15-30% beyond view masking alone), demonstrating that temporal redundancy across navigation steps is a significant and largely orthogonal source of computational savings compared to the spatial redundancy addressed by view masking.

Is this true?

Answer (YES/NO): YES